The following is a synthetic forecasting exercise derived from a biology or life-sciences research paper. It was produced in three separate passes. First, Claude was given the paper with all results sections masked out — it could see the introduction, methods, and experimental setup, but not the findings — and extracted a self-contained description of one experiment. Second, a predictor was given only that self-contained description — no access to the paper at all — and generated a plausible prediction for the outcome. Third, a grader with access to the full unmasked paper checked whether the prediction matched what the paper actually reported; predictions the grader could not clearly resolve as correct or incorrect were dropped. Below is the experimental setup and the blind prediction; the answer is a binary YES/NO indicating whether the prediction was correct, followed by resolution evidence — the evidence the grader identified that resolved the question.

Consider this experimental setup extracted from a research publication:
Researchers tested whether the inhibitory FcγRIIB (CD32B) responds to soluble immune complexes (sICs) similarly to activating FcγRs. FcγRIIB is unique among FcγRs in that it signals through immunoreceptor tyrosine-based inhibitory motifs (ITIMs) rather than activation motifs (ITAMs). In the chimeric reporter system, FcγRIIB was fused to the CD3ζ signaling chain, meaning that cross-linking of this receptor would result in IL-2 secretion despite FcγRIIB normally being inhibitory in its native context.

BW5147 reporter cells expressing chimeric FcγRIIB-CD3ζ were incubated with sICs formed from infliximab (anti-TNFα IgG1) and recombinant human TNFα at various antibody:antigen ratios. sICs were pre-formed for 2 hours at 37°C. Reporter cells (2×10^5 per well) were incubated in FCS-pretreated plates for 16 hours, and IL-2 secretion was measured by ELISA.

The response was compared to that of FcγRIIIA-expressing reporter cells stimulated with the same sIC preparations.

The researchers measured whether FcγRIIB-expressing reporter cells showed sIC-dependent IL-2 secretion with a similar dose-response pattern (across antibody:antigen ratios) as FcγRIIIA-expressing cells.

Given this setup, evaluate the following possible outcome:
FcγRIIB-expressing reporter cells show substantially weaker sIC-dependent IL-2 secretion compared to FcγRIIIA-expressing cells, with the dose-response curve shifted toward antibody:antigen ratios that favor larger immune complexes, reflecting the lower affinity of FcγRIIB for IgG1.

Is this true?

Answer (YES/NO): NO